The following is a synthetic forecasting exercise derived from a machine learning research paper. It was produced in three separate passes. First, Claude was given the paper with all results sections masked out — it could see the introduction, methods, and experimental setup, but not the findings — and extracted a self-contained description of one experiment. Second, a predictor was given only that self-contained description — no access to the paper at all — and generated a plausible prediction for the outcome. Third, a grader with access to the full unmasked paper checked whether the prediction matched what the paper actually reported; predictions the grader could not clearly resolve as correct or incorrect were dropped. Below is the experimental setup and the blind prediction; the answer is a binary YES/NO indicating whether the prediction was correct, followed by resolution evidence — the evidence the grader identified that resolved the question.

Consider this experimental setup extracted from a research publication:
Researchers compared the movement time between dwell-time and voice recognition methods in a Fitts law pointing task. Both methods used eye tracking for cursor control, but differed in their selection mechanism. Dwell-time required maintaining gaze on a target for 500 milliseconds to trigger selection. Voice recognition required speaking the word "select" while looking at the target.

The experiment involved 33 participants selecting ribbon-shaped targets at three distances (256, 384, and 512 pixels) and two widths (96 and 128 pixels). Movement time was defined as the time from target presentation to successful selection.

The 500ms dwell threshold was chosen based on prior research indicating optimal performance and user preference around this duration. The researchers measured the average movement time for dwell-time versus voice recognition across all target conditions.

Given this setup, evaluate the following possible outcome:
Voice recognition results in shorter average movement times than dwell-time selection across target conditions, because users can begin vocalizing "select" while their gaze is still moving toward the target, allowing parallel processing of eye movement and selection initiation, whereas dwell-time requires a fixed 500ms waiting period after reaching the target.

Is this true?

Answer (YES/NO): NO